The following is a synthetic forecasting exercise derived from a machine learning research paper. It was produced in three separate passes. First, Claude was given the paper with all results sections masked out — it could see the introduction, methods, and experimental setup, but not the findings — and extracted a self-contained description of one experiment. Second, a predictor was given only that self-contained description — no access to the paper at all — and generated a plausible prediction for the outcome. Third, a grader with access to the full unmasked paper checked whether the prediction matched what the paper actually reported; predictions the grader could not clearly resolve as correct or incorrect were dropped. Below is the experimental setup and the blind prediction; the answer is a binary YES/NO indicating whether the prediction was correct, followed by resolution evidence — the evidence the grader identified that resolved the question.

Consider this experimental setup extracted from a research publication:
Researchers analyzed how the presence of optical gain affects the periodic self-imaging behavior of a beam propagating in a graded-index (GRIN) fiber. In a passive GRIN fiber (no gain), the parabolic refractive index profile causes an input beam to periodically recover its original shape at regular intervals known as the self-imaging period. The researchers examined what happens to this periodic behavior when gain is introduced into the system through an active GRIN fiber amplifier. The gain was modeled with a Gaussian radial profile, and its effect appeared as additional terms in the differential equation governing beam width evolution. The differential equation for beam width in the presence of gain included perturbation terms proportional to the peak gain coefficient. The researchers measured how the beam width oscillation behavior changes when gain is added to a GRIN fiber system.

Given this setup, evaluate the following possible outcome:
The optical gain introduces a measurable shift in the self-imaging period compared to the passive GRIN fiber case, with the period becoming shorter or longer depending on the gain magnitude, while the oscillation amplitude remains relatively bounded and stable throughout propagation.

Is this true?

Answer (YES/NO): NO